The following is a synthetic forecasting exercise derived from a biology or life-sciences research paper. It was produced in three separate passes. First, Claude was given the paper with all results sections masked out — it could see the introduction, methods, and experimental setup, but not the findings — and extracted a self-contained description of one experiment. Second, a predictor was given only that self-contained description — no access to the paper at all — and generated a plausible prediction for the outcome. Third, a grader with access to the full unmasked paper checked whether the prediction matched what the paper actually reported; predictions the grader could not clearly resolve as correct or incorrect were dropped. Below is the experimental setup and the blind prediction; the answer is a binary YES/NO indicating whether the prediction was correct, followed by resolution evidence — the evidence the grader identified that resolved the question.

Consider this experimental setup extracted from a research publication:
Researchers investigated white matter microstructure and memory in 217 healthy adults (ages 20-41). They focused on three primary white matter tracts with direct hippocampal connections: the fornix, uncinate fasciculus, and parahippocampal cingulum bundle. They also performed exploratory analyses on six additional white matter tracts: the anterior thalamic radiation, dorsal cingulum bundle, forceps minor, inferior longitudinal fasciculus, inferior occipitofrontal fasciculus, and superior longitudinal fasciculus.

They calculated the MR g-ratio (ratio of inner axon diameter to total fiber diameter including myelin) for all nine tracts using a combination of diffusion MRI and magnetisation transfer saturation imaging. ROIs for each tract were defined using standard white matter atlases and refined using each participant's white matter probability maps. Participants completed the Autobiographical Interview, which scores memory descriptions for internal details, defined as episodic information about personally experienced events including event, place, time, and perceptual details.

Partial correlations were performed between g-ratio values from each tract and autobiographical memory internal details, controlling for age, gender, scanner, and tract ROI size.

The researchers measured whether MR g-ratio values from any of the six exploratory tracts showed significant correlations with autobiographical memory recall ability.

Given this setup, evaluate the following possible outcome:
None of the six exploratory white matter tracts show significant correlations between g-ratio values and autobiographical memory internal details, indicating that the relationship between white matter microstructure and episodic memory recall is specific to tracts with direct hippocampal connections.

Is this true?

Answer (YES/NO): NO